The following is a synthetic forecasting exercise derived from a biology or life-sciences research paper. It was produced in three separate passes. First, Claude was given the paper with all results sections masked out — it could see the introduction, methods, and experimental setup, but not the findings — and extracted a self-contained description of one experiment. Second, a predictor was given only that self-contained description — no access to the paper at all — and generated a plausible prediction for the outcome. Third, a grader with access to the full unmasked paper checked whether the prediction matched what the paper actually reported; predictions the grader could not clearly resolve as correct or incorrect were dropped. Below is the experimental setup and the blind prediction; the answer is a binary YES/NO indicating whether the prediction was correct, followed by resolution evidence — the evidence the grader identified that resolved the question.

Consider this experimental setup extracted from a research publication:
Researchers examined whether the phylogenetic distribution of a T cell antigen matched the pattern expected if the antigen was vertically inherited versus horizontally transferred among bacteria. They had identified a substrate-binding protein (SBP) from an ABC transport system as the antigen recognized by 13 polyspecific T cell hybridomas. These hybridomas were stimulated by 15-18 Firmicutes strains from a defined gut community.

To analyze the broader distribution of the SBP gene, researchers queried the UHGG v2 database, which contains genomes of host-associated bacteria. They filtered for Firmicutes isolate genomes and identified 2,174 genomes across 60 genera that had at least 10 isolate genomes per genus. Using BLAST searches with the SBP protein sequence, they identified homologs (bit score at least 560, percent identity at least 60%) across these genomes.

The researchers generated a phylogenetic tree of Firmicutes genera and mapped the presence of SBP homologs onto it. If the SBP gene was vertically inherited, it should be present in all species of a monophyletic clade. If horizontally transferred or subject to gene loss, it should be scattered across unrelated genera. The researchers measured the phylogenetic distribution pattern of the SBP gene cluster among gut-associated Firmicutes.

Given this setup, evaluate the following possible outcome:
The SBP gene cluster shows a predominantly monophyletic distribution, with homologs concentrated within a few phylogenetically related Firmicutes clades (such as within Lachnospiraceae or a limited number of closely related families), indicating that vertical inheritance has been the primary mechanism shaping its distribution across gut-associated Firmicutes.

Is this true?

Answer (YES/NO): NO